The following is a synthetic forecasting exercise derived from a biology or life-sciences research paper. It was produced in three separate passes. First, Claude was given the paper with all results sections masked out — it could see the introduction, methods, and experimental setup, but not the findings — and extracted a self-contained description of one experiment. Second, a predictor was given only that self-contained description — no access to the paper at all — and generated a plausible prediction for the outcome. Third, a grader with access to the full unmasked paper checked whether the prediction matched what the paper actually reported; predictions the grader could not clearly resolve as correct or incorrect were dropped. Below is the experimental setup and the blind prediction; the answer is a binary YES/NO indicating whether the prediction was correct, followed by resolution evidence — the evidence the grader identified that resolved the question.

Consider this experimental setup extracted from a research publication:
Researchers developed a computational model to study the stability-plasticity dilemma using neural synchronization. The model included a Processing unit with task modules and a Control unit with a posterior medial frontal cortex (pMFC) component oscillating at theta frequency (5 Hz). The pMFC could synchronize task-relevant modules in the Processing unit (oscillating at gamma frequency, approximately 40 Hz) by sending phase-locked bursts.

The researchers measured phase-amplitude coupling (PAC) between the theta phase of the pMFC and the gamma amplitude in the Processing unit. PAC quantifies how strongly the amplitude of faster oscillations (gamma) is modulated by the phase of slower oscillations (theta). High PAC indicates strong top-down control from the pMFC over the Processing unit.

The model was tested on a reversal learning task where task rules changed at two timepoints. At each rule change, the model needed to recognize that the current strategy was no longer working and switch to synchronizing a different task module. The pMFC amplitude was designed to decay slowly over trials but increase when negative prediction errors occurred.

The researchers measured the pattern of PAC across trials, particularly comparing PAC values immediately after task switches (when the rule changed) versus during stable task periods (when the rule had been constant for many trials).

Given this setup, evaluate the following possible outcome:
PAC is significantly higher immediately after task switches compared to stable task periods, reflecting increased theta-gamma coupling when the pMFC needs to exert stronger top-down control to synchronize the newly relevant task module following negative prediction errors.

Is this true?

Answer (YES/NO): YES